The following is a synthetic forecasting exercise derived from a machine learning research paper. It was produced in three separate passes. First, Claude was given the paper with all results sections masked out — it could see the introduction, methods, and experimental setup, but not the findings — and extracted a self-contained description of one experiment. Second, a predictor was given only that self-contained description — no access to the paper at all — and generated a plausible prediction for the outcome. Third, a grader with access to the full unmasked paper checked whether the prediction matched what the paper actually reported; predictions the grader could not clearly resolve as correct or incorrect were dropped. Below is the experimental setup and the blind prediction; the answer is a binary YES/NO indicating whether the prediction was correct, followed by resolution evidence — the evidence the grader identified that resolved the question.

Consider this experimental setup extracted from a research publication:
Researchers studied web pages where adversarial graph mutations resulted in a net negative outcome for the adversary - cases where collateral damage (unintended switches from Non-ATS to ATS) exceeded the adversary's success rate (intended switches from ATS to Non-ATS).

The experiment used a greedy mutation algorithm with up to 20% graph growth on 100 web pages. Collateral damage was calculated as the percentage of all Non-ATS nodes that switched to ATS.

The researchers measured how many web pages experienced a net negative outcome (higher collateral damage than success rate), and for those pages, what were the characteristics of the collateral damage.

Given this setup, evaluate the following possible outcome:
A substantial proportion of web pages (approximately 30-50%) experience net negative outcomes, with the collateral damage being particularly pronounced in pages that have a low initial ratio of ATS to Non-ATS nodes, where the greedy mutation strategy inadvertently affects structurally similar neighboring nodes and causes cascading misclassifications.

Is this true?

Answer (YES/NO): NO